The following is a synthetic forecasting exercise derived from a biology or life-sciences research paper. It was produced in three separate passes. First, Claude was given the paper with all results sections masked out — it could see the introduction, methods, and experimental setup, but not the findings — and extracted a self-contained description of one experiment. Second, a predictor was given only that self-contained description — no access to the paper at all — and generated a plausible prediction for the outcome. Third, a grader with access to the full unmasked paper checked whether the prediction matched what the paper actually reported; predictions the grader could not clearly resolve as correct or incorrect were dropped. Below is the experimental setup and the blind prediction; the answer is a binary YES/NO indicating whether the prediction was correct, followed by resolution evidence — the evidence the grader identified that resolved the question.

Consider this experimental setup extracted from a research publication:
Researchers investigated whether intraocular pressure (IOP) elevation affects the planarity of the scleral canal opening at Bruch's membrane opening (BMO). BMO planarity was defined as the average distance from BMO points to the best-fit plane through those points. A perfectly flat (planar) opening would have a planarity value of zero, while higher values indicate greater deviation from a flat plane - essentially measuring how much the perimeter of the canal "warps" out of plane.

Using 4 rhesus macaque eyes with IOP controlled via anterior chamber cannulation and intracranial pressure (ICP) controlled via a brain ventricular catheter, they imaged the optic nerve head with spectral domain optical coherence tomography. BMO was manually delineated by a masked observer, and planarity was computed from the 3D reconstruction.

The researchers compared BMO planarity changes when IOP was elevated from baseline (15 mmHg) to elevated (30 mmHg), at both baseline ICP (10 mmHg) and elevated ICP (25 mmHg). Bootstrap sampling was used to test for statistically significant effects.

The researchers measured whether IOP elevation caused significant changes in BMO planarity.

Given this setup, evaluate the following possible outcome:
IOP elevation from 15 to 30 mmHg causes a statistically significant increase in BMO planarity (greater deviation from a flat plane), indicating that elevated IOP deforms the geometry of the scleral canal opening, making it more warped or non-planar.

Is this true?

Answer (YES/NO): NO